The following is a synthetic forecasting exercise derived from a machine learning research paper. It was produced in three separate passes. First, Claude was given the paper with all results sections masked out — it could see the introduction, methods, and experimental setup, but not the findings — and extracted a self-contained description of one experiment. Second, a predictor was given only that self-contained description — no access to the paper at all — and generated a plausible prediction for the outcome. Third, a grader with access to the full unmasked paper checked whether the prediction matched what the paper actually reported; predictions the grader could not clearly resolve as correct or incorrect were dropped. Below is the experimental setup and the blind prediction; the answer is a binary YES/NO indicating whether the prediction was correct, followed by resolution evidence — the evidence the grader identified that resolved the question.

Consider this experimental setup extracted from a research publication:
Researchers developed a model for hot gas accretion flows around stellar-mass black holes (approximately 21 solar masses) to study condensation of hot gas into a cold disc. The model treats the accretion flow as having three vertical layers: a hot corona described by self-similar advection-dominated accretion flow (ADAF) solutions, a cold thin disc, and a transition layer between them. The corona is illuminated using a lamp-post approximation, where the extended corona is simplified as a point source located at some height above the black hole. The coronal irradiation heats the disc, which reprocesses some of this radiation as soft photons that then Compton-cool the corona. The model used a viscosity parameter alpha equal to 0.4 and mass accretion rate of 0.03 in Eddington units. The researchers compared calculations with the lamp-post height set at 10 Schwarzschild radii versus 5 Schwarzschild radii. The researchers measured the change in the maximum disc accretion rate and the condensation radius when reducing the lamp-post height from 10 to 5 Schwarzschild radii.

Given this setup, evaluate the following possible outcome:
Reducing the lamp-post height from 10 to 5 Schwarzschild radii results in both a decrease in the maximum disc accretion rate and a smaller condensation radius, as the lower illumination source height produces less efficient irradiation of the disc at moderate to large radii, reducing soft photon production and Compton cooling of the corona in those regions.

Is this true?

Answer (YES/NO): NO